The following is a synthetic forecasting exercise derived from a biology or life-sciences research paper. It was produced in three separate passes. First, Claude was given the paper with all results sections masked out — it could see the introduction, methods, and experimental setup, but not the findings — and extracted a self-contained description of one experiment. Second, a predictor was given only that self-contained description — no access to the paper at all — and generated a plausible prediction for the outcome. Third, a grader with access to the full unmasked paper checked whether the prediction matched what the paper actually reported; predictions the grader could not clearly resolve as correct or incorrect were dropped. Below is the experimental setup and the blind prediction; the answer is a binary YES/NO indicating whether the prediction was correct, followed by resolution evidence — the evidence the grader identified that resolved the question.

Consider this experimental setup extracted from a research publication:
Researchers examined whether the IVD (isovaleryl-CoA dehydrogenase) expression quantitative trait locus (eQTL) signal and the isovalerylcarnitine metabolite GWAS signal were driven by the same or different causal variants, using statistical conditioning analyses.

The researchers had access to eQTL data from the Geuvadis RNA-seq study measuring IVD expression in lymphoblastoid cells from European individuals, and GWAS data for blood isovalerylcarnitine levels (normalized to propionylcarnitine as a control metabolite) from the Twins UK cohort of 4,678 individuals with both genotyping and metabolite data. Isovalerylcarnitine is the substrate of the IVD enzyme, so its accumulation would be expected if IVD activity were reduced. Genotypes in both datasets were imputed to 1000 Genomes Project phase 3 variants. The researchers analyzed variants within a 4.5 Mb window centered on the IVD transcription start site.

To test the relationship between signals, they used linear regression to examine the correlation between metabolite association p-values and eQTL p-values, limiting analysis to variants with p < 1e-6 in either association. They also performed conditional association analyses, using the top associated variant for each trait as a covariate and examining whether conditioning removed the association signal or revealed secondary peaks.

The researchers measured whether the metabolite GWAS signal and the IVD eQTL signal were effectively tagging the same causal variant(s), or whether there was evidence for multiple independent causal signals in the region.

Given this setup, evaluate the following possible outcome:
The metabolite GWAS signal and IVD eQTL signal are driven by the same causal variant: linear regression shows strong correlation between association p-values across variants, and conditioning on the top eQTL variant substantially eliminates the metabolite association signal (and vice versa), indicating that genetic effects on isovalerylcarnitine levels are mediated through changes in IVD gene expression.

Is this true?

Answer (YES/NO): NO